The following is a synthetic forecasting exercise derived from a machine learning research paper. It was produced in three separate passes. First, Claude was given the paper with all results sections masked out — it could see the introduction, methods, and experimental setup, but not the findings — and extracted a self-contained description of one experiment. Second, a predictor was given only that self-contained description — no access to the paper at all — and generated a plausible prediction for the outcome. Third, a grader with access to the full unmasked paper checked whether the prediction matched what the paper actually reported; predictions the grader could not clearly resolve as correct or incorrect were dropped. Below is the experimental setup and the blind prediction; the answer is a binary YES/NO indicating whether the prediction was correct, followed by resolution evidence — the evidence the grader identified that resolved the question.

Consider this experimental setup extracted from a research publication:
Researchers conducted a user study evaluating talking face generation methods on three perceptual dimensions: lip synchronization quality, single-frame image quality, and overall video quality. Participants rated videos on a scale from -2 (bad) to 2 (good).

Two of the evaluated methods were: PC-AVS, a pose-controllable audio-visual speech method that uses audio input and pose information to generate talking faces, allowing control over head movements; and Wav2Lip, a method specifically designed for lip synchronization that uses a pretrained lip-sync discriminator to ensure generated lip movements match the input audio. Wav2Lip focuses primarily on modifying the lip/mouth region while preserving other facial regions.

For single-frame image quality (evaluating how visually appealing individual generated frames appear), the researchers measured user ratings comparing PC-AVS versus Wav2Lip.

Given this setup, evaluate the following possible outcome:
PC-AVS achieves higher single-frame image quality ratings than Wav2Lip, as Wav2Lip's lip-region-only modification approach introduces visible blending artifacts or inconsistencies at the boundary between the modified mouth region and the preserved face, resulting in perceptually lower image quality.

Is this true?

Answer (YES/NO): YES